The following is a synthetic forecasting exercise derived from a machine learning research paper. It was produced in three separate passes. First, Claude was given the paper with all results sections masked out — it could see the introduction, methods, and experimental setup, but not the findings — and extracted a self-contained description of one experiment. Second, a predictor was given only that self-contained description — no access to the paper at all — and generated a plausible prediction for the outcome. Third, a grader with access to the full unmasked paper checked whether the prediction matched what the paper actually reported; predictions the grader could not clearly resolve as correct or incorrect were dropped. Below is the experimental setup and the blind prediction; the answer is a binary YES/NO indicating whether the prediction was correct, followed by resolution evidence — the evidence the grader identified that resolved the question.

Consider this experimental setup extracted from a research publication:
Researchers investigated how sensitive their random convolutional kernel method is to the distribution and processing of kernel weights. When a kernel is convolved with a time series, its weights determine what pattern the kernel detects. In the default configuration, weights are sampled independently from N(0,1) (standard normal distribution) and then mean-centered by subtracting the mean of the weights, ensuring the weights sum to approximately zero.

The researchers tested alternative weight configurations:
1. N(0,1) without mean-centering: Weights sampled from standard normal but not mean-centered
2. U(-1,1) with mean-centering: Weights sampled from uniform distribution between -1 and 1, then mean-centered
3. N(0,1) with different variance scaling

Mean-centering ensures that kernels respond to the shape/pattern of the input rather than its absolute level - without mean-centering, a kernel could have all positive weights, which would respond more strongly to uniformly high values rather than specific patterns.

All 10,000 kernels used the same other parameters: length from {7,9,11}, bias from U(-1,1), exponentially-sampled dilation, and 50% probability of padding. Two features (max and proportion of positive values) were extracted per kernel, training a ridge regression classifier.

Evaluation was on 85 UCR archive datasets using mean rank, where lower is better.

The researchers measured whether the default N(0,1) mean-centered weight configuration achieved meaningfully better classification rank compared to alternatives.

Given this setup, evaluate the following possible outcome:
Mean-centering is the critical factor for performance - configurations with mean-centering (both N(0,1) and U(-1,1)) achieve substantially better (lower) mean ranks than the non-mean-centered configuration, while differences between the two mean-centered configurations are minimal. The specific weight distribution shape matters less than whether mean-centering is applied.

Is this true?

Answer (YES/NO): YES